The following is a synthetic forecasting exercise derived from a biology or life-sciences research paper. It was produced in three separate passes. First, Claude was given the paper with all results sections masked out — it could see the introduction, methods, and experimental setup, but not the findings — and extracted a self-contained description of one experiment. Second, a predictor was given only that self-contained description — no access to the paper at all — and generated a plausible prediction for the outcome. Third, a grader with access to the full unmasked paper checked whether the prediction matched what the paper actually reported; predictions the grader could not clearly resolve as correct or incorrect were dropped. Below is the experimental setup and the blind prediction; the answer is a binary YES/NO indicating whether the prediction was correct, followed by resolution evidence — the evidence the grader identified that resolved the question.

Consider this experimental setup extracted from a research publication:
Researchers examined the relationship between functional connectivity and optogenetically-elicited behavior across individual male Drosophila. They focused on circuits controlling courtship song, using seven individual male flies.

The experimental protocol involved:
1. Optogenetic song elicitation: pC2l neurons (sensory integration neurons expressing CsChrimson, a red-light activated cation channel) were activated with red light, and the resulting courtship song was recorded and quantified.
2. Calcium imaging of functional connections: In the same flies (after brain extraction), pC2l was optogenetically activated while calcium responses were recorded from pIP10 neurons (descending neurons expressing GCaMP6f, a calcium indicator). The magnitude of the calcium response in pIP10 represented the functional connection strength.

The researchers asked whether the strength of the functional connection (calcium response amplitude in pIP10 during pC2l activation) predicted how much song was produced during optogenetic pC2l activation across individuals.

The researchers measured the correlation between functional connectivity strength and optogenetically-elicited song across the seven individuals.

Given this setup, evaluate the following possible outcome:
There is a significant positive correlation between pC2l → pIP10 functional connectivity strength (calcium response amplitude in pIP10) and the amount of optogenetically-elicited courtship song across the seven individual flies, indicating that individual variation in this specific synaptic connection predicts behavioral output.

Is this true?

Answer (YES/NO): YES